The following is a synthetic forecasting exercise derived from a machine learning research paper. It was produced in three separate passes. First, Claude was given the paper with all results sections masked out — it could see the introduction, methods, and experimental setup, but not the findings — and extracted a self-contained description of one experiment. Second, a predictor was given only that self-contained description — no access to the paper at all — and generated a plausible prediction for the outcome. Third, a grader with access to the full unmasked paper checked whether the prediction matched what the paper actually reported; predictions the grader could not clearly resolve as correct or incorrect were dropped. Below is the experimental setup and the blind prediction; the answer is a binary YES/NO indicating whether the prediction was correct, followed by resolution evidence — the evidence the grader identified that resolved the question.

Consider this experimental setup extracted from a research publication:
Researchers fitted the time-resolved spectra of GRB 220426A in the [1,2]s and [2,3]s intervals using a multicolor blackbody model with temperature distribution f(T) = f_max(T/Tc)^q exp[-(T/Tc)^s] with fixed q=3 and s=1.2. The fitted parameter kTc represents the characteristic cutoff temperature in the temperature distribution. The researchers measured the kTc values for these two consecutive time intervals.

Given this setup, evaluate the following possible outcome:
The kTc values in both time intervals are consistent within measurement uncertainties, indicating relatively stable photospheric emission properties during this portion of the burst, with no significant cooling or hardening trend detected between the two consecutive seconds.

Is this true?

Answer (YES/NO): NO